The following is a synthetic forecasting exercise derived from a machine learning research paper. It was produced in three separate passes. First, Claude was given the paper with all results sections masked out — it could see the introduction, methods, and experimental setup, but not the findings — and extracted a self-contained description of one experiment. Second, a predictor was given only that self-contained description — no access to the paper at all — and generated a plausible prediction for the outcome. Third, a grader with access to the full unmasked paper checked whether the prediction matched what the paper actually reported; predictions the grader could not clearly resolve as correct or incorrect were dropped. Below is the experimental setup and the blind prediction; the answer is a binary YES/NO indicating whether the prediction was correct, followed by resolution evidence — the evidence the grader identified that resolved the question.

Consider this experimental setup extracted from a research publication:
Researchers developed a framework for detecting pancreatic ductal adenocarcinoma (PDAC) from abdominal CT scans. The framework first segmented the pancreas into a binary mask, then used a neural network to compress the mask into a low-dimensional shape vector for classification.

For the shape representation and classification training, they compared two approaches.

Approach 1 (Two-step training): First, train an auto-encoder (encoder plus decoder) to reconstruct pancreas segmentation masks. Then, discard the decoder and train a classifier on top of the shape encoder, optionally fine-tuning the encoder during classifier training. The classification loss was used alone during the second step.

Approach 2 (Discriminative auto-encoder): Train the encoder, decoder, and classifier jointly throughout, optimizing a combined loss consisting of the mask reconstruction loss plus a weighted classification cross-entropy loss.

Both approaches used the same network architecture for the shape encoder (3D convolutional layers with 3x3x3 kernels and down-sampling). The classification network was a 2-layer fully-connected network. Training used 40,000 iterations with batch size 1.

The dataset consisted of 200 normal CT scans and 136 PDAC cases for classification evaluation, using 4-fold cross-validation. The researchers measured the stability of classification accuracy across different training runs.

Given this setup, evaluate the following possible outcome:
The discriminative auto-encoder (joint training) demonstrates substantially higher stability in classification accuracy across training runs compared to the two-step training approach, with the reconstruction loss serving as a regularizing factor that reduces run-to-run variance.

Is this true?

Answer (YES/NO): NO